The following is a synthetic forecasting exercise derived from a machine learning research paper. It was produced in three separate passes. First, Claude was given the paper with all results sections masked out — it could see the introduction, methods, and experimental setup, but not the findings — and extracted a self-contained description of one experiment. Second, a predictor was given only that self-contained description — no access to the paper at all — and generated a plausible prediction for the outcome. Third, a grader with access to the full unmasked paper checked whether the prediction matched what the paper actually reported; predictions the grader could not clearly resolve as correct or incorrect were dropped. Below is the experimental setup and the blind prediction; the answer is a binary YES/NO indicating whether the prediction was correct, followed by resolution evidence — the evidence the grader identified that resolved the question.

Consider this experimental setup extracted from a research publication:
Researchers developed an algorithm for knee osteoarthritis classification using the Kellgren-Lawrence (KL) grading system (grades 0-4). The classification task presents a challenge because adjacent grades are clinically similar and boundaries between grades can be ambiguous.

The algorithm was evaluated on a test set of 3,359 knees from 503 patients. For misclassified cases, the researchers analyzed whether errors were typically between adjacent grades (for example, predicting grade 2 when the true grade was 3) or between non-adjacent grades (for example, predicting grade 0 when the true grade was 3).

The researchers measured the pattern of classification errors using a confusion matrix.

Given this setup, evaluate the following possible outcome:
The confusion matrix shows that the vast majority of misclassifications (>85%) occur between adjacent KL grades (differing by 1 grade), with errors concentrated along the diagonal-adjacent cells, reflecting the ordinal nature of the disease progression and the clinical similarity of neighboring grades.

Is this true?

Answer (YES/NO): YES